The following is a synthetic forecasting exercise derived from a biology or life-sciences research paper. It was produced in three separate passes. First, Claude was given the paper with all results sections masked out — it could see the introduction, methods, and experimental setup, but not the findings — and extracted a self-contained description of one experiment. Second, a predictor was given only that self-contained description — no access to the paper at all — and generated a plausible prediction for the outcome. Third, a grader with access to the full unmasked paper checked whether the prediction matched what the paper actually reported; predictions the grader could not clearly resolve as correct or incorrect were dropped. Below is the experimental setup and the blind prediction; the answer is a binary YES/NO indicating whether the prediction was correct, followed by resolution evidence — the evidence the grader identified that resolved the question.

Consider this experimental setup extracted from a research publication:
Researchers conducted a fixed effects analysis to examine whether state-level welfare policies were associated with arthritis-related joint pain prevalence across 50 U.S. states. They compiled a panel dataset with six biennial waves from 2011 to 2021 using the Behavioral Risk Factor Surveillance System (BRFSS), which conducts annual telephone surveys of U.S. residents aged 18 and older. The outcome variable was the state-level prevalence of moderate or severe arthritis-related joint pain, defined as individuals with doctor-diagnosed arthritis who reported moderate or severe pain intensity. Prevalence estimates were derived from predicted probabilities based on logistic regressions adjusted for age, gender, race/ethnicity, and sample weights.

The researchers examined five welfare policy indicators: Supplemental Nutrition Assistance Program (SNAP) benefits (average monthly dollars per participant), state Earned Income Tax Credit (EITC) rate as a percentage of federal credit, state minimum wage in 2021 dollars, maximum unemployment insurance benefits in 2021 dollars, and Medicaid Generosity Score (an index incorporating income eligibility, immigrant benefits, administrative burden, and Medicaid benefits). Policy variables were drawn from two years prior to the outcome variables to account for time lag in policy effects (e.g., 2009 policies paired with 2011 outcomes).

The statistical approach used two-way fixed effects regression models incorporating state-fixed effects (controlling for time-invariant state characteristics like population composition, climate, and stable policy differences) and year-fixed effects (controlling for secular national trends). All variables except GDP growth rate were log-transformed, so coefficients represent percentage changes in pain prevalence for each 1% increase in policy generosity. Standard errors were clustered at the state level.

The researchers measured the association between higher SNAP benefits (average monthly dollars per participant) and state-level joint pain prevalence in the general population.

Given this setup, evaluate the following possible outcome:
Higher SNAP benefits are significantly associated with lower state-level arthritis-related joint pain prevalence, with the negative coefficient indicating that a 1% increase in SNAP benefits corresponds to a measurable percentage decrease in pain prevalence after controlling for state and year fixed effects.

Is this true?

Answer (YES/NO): NO